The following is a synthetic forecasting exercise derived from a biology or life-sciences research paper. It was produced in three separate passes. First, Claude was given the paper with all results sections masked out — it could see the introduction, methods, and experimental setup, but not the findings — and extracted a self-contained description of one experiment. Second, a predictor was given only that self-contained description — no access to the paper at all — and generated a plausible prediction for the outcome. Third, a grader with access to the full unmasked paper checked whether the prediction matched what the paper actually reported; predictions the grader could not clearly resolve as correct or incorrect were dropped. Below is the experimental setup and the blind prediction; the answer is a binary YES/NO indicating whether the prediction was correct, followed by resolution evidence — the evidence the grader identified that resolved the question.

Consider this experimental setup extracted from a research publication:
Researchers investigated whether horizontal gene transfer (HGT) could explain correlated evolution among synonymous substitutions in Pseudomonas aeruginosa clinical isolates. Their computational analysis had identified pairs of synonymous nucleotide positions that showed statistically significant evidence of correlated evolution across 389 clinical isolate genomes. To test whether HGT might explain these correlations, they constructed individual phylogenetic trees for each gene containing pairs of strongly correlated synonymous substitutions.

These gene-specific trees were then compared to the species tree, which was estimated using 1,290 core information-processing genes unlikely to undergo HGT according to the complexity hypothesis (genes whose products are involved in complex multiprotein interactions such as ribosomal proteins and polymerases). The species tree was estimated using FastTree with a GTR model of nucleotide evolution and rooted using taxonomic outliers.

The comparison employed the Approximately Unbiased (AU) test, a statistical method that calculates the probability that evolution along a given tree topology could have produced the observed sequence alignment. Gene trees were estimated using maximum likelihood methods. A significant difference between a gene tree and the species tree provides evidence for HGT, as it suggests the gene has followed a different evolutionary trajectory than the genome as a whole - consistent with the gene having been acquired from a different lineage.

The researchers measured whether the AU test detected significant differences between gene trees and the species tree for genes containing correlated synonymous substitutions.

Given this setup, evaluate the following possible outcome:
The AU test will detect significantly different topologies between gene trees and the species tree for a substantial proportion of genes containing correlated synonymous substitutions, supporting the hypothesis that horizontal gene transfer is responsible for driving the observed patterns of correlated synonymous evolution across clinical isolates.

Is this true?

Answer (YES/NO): YES